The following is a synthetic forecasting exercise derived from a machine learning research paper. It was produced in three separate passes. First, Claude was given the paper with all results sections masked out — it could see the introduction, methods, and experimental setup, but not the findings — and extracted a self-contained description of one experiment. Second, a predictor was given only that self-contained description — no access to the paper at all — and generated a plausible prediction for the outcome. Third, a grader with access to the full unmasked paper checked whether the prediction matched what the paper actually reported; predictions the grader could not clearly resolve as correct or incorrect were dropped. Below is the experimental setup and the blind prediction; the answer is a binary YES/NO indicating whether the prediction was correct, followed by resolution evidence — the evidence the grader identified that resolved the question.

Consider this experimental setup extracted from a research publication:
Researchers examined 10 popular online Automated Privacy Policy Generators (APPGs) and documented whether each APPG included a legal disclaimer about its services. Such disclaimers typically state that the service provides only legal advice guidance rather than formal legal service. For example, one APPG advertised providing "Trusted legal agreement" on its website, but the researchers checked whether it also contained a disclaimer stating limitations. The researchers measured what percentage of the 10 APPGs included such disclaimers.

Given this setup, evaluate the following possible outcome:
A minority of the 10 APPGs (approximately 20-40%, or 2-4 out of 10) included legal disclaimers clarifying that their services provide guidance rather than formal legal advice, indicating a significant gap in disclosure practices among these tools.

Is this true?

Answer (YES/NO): YES